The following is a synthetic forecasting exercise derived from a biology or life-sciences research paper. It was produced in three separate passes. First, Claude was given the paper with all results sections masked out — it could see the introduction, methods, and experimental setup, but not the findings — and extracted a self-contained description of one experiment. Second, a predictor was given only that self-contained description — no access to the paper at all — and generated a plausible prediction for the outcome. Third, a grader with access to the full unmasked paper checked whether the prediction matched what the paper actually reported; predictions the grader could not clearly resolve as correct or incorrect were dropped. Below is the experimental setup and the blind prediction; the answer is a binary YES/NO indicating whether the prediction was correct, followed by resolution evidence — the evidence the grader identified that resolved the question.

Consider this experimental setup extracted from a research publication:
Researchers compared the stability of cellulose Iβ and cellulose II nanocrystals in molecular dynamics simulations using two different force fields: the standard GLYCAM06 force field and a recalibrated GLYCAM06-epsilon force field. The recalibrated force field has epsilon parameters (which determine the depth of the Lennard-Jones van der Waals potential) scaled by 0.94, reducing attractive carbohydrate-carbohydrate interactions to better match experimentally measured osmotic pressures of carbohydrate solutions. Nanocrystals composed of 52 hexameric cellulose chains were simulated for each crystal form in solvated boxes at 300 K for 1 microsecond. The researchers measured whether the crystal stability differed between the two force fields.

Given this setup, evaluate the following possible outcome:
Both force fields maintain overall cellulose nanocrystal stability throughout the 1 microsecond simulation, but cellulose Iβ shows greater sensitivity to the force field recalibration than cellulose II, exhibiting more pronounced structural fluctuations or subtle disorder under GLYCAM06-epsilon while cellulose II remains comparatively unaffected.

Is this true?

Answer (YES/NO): NO